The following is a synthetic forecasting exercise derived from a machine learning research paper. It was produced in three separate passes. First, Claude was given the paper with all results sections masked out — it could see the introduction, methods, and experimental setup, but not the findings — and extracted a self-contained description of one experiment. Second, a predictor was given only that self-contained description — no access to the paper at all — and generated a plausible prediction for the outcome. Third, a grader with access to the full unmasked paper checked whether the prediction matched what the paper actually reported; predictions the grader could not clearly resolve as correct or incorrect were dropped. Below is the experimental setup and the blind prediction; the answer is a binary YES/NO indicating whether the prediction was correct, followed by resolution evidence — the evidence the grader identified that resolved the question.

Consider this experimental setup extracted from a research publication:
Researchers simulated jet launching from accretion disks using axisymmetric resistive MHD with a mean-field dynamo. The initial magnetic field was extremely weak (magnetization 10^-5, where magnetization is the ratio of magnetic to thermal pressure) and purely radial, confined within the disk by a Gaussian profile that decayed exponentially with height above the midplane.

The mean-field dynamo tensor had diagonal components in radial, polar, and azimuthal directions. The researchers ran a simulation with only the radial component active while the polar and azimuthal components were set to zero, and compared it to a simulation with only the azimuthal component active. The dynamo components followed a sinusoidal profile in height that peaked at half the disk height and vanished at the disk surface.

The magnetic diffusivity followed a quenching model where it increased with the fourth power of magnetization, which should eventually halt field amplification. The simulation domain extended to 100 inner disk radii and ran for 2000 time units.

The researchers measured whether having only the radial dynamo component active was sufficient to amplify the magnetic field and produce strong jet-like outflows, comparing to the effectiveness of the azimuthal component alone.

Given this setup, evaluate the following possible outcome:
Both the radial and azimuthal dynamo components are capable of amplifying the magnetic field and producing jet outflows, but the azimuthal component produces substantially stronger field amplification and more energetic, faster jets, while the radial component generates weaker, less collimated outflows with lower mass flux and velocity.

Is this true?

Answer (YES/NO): NO